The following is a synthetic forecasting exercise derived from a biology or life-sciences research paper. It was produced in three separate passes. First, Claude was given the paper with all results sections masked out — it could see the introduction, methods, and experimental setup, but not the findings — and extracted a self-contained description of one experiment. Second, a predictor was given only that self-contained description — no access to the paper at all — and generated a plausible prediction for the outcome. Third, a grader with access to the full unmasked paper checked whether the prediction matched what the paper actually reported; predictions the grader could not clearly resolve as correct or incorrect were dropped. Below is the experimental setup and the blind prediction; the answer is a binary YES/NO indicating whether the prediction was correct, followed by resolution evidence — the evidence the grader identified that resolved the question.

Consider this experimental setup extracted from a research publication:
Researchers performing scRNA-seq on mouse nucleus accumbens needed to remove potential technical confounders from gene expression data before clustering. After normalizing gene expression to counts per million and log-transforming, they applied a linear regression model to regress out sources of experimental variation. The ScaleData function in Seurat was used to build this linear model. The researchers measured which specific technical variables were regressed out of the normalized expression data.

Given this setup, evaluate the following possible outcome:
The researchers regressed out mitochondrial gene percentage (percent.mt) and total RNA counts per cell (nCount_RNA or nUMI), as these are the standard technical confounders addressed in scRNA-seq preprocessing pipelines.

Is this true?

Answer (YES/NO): NO